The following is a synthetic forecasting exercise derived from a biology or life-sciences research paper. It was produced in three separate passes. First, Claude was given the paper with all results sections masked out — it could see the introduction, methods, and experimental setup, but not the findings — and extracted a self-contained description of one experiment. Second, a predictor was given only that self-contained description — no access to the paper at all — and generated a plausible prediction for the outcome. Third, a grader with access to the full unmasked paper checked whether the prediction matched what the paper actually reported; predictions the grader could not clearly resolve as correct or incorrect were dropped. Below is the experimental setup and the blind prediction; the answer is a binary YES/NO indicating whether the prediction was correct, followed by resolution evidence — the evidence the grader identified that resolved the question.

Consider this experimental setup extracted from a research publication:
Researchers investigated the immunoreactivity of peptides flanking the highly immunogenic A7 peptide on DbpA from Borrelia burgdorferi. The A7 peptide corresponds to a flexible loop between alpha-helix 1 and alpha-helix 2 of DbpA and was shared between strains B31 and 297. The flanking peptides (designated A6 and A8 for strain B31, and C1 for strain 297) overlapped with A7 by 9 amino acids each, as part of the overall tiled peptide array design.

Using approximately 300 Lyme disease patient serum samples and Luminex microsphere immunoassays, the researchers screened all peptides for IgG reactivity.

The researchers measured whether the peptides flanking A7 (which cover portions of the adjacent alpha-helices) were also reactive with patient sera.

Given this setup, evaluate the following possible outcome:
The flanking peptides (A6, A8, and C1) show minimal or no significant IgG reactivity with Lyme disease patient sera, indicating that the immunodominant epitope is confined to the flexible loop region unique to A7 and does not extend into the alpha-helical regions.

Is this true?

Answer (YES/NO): NO